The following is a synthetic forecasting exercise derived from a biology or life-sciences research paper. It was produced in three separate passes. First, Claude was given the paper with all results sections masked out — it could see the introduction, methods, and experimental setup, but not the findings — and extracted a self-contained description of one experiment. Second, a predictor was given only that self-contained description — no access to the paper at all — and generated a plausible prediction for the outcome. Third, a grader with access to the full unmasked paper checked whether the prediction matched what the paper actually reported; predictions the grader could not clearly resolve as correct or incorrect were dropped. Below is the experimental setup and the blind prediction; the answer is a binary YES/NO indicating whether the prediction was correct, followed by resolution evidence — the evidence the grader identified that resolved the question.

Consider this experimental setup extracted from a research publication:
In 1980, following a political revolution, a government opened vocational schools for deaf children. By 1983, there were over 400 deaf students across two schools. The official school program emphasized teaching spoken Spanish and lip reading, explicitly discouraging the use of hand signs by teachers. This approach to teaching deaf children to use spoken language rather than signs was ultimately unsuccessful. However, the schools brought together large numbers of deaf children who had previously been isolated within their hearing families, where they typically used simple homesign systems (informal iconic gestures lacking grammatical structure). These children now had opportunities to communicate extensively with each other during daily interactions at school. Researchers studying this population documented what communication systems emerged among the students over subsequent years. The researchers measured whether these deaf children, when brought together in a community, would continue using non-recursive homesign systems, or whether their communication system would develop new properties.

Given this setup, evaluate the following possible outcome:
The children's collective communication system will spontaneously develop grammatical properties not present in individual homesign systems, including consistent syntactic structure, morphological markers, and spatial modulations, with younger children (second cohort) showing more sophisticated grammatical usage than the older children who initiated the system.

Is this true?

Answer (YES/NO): YES